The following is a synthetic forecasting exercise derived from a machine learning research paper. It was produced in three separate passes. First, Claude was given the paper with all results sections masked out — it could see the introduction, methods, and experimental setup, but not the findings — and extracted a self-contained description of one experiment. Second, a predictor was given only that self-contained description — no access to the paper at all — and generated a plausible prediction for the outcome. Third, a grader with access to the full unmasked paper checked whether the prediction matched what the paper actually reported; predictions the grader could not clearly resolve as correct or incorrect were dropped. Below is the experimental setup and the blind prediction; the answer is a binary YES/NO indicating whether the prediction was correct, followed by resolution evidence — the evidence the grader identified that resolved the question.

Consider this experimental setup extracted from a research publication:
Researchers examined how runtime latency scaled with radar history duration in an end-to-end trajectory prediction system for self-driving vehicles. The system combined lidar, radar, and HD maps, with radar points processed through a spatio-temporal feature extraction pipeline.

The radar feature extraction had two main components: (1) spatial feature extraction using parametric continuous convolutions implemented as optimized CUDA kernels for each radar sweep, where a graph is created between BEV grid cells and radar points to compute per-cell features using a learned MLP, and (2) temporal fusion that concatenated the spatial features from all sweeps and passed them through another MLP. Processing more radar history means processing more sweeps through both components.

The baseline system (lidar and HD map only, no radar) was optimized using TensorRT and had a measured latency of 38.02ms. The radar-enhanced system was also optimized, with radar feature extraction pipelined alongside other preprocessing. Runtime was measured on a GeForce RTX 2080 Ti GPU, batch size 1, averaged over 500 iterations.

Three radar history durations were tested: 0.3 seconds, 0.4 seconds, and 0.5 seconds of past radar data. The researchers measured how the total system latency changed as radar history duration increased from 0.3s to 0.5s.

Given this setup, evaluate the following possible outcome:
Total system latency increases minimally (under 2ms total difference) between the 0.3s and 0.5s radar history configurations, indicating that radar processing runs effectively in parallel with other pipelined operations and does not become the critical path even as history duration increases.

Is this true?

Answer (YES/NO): NO